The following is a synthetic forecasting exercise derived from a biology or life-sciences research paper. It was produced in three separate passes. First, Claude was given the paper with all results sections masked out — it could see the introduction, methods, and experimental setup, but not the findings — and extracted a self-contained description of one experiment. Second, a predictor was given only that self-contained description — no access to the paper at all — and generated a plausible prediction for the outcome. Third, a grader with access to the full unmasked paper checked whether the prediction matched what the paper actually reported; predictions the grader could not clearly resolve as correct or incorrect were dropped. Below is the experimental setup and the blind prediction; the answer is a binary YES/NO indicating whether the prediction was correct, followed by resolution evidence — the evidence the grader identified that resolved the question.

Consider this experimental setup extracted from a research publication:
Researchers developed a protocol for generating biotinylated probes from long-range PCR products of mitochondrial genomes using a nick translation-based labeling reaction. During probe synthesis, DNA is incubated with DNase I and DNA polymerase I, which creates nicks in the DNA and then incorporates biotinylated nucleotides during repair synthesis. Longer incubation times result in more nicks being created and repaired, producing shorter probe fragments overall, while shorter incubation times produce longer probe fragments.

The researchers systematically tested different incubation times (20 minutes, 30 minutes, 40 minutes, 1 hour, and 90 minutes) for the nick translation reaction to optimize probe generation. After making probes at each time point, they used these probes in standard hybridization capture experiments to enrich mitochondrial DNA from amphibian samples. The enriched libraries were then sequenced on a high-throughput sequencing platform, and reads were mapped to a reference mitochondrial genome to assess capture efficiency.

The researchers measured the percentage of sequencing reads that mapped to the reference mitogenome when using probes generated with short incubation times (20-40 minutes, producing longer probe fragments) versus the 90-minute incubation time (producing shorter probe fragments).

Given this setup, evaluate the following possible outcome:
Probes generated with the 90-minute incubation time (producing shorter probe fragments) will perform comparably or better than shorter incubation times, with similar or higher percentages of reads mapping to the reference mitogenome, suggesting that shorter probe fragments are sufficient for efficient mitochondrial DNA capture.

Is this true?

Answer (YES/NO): YES